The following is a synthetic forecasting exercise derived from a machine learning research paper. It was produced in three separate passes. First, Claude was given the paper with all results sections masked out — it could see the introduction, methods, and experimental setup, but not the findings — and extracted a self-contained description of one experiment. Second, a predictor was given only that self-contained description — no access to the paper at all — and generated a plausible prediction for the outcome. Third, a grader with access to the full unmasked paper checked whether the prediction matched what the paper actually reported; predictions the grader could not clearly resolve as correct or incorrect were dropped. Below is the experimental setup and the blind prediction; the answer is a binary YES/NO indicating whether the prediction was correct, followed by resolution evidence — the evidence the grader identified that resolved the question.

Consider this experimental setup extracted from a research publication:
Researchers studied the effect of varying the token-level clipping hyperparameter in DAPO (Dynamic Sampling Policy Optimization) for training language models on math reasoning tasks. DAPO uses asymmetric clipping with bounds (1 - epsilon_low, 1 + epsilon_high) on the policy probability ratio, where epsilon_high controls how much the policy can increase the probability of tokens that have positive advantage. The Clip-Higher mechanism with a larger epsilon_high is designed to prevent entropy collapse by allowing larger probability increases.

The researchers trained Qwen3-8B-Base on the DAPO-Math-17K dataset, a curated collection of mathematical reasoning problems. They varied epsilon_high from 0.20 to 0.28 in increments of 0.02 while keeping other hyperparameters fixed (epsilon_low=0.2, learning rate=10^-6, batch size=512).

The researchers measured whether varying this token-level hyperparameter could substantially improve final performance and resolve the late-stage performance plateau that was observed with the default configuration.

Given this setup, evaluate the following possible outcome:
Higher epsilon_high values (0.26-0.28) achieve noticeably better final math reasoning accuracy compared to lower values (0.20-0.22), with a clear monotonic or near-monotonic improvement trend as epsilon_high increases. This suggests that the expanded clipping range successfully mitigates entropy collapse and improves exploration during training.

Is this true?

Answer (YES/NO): NO